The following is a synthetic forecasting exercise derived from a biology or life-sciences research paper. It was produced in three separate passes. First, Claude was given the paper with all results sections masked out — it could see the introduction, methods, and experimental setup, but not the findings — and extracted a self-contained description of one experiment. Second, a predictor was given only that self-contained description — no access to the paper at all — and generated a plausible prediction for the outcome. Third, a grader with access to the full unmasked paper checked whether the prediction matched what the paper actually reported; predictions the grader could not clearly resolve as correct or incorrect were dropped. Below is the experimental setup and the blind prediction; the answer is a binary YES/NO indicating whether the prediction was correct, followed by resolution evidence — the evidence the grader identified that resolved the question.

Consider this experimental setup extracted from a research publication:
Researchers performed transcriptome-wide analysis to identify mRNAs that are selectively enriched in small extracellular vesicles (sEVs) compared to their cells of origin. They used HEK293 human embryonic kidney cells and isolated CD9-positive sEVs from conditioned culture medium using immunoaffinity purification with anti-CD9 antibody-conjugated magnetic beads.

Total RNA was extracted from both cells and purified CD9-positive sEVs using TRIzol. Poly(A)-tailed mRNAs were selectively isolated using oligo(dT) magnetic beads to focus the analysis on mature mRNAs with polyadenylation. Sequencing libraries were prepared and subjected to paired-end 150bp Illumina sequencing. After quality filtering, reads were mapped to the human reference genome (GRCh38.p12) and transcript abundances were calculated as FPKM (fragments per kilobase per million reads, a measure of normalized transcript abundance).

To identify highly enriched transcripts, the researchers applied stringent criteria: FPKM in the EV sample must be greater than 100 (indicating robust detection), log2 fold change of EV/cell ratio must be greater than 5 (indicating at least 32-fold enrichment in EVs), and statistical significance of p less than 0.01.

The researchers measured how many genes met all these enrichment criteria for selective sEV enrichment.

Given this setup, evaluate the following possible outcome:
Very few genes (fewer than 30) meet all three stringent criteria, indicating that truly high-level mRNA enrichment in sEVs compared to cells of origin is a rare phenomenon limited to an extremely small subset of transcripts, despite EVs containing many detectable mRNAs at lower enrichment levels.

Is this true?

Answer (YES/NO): YES